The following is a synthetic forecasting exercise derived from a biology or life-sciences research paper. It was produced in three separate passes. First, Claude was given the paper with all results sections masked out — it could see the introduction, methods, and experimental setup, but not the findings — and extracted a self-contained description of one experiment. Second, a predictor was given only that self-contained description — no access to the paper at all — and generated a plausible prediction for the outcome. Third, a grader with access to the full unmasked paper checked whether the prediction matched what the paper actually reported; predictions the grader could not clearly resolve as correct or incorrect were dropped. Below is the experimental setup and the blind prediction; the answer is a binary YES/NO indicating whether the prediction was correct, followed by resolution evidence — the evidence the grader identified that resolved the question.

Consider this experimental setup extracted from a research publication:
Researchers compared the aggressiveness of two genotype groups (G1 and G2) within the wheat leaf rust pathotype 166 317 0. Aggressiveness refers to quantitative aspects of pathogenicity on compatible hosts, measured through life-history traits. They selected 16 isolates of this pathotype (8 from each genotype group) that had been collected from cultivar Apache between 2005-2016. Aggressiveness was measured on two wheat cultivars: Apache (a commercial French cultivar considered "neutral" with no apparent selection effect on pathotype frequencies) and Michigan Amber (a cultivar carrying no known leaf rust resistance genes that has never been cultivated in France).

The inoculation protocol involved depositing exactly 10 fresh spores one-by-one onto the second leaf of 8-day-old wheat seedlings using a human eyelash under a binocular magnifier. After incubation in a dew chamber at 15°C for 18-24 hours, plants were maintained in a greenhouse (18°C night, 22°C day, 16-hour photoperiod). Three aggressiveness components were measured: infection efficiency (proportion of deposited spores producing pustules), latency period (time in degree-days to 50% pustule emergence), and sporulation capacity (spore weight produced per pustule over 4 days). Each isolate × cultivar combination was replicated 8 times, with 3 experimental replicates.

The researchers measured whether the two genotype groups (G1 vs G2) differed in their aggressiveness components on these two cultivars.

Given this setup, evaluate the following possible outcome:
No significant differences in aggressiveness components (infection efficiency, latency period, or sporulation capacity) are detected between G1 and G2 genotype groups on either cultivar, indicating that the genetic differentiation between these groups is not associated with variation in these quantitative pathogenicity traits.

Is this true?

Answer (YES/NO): NO